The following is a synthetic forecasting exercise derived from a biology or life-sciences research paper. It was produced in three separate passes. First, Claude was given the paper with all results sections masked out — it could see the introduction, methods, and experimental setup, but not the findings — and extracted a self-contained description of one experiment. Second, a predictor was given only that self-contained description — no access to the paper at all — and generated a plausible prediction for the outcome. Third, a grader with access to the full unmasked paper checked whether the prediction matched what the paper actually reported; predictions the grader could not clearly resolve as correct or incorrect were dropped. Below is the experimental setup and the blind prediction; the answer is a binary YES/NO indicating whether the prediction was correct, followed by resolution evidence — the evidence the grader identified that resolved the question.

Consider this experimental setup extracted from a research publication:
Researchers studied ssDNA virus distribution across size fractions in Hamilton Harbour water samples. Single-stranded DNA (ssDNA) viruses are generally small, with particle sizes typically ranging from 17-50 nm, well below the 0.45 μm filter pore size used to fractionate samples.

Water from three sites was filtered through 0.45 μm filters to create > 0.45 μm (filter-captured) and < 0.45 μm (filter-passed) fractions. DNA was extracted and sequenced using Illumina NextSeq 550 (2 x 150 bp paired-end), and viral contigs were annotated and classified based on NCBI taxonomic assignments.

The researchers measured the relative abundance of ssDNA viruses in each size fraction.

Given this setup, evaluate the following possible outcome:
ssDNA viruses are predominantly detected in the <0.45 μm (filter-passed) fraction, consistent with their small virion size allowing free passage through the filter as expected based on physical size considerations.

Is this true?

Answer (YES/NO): NO